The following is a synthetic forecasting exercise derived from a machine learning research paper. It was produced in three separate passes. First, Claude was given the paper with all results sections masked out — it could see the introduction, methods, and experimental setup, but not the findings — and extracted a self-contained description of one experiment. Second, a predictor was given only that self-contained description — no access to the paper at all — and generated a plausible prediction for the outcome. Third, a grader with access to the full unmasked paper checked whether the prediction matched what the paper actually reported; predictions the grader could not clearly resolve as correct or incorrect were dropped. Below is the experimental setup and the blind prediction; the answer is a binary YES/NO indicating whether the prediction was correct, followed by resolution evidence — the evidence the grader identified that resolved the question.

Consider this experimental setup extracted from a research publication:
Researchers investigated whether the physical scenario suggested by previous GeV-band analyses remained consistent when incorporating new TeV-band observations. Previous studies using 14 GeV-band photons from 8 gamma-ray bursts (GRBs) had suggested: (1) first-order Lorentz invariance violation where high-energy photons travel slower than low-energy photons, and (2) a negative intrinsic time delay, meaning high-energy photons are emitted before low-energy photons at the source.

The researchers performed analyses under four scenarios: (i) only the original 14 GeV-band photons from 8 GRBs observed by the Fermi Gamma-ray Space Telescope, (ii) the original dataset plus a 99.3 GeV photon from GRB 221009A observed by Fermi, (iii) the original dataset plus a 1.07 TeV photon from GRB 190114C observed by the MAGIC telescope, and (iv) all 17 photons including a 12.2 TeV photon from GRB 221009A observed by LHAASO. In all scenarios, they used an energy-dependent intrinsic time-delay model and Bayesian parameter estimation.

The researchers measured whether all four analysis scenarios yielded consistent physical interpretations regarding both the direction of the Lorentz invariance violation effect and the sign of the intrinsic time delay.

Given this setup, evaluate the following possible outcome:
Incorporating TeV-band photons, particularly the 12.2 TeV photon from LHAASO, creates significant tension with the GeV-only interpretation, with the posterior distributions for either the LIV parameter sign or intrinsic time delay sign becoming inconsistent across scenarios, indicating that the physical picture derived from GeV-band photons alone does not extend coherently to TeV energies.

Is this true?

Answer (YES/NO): NO